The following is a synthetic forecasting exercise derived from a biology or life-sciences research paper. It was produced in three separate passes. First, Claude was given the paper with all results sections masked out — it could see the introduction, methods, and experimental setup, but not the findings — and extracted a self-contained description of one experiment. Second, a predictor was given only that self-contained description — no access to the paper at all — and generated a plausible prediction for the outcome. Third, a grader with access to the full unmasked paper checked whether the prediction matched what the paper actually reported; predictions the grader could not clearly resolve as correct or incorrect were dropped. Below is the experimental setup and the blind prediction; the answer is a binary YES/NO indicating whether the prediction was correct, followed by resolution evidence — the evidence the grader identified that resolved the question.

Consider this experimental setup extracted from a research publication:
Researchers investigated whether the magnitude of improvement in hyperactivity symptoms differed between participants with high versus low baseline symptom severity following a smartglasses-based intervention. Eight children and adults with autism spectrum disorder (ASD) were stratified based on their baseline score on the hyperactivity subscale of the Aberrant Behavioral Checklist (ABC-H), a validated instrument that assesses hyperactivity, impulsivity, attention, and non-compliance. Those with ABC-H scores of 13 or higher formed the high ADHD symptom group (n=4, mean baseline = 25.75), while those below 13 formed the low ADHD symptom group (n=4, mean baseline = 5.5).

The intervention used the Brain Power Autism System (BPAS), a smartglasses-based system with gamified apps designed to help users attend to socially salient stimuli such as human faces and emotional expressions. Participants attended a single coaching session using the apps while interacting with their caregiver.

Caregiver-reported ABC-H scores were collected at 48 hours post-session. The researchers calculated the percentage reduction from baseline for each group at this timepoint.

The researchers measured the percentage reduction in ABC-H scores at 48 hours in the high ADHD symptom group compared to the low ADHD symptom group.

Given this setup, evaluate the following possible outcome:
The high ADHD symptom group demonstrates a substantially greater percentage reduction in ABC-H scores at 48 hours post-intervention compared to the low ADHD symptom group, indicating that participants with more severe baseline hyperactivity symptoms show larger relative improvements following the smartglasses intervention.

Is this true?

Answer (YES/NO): NO